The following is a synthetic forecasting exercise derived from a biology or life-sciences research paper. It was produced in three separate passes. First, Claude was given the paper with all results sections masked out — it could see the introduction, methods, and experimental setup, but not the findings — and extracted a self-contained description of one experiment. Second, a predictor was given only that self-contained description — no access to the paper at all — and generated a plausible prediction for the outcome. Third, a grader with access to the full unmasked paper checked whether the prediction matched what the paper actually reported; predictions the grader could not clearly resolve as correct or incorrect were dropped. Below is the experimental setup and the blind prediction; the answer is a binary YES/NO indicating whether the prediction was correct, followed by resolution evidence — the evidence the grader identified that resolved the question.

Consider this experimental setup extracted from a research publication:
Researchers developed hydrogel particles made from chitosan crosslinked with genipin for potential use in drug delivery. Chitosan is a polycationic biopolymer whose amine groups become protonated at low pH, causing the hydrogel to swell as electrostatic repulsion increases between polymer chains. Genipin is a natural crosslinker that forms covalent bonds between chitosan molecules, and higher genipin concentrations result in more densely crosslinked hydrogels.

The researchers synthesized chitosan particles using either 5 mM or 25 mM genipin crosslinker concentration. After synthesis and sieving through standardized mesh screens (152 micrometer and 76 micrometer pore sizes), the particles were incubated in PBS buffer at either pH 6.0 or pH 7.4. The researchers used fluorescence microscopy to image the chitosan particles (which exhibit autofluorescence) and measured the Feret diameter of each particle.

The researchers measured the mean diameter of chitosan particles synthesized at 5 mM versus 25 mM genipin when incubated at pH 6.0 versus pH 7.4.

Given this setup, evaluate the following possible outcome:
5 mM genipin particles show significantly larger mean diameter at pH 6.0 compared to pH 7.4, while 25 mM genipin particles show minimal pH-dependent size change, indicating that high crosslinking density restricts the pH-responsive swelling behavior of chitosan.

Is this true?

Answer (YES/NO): NO